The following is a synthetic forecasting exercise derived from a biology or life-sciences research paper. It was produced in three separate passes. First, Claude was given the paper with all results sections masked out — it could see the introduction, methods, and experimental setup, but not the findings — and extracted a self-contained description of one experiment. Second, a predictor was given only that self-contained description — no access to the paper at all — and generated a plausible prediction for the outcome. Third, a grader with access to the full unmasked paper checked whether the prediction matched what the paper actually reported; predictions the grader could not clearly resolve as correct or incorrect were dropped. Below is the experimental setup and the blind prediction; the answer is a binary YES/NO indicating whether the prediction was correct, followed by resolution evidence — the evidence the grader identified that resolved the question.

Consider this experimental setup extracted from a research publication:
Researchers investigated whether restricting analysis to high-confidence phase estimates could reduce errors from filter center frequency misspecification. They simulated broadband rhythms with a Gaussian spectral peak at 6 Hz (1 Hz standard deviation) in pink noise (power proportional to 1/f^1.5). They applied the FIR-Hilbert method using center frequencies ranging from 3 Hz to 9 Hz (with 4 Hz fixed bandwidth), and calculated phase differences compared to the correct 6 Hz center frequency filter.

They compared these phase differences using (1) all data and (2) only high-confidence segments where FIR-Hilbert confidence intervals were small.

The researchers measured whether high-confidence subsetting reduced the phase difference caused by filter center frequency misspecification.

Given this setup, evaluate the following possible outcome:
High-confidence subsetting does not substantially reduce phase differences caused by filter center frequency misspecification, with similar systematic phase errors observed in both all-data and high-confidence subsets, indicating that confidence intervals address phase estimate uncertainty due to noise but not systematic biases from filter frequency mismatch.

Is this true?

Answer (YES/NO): NO